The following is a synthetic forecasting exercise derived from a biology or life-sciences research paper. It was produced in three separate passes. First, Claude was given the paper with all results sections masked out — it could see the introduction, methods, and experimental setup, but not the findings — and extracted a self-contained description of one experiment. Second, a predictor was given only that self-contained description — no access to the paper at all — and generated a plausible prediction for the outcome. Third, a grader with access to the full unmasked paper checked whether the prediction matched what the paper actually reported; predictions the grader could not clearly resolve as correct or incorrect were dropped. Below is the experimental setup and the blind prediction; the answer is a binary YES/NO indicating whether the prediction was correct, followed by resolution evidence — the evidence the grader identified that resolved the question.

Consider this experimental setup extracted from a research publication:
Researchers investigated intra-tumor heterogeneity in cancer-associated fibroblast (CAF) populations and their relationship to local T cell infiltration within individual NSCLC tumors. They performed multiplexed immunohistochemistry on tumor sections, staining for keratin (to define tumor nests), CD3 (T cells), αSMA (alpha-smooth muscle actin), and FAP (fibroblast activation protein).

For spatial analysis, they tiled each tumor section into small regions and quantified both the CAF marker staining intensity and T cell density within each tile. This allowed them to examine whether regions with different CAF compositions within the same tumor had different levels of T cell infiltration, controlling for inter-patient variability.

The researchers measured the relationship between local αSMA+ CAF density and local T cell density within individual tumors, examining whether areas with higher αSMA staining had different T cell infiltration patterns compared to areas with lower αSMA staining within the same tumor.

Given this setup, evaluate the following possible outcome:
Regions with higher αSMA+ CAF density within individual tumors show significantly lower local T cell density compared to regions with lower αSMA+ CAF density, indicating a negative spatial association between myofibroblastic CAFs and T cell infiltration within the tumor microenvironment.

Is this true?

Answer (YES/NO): YES